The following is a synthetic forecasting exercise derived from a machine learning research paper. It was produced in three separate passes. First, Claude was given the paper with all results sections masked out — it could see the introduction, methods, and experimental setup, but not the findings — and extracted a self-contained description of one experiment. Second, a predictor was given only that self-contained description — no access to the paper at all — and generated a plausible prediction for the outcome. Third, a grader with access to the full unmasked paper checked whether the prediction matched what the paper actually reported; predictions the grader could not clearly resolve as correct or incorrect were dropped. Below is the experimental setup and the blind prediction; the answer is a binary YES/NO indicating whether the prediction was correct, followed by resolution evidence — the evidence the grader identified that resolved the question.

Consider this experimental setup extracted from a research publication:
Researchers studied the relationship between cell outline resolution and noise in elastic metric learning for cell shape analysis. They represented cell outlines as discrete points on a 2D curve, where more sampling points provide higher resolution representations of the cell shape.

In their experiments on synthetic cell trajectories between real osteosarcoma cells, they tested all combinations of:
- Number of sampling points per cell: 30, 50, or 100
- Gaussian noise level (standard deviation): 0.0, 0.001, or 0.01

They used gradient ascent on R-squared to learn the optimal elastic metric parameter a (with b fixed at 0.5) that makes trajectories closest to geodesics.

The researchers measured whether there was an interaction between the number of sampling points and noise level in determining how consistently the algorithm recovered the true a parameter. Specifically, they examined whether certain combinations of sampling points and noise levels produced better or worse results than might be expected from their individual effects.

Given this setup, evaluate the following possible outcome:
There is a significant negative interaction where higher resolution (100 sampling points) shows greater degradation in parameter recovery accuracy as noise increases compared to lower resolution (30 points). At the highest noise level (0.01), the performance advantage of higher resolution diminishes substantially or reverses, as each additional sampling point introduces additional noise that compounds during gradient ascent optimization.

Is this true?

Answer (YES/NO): NO